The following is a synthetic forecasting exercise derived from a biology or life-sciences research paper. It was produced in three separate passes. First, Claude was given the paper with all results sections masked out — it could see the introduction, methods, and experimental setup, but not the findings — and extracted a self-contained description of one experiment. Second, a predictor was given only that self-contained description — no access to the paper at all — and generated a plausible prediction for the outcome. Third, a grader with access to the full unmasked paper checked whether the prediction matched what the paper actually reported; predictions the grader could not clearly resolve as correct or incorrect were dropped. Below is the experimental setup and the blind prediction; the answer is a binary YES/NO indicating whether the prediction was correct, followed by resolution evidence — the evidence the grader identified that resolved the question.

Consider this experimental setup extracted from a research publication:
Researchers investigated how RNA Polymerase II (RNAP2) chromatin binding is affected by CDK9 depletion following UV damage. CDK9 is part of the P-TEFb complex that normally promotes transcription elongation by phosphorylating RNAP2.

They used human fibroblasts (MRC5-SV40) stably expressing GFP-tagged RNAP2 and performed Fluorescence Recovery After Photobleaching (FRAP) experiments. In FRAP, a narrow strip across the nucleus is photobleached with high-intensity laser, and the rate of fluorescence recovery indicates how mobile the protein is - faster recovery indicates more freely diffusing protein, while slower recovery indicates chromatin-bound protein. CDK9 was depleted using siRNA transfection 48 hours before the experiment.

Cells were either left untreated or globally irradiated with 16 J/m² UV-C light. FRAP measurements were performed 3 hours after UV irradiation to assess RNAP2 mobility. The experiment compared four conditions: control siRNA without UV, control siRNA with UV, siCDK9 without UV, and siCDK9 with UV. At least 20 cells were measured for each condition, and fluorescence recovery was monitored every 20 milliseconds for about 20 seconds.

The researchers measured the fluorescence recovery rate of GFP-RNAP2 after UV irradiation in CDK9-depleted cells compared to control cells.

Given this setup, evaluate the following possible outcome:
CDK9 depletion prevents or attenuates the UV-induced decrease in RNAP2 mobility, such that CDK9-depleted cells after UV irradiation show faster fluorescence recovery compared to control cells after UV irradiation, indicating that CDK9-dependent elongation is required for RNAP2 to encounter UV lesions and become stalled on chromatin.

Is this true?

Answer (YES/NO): NO